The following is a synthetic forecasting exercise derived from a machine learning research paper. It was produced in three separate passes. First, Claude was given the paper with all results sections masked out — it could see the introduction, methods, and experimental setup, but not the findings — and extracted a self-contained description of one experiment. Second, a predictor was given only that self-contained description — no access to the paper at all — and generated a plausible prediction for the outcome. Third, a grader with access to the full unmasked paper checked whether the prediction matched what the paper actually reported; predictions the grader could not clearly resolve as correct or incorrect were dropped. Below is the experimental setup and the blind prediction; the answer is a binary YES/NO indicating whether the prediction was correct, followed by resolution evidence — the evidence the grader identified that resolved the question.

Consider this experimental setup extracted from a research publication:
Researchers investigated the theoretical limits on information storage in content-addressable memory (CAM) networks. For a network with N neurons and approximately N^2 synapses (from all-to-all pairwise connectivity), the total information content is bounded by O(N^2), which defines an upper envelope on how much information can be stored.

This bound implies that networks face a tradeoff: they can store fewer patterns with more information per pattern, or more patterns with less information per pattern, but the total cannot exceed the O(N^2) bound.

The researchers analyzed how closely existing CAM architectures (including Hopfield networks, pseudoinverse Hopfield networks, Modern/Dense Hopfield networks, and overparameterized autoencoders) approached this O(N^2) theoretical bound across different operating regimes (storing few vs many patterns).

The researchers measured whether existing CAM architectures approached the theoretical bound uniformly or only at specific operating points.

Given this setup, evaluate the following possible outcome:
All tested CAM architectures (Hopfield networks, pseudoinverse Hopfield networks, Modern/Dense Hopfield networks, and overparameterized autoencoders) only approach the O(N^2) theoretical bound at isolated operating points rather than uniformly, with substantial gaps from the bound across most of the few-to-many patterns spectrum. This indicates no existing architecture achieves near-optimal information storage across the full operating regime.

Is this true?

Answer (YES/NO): YES